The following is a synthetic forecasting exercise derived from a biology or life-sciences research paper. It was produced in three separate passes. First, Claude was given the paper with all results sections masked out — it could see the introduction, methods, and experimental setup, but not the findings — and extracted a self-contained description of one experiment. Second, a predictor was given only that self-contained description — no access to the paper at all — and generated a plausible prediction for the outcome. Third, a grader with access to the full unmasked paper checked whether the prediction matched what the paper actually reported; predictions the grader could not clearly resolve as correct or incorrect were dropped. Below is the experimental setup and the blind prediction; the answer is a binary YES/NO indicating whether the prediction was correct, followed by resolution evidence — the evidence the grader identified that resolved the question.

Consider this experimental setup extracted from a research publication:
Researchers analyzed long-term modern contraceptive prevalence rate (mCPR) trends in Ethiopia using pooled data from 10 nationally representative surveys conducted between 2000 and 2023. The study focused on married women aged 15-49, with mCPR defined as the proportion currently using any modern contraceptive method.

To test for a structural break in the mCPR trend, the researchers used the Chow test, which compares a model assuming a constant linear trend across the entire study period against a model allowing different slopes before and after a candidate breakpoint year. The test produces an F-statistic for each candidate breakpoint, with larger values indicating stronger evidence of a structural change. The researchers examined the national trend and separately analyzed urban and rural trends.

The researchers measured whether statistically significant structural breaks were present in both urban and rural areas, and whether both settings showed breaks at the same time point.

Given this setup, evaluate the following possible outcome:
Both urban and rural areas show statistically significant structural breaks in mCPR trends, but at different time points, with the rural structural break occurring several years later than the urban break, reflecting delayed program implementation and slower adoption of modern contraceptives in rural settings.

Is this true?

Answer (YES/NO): NO